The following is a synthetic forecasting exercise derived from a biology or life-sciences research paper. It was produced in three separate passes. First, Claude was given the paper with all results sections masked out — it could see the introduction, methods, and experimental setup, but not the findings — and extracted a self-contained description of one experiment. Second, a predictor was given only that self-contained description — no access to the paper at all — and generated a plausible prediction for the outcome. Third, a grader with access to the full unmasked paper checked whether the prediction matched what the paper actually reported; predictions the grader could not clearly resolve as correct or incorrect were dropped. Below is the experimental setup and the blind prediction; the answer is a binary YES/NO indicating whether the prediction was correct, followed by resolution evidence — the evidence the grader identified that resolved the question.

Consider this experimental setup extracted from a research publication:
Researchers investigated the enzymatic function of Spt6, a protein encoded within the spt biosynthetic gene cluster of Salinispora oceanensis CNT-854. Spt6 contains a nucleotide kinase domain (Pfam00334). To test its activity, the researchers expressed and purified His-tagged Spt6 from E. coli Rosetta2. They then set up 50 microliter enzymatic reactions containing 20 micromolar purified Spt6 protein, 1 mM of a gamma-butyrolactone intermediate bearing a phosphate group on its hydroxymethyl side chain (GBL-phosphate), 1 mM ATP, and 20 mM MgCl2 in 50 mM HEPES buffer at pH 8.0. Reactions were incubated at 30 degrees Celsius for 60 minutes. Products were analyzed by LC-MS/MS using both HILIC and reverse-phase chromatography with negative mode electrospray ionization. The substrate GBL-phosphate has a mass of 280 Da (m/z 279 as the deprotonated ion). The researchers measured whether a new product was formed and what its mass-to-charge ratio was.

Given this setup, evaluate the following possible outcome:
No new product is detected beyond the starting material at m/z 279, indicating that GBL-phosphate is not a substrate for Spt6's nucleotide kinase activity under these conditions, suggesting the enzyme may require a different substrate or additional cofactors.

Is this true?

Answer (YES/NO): NO